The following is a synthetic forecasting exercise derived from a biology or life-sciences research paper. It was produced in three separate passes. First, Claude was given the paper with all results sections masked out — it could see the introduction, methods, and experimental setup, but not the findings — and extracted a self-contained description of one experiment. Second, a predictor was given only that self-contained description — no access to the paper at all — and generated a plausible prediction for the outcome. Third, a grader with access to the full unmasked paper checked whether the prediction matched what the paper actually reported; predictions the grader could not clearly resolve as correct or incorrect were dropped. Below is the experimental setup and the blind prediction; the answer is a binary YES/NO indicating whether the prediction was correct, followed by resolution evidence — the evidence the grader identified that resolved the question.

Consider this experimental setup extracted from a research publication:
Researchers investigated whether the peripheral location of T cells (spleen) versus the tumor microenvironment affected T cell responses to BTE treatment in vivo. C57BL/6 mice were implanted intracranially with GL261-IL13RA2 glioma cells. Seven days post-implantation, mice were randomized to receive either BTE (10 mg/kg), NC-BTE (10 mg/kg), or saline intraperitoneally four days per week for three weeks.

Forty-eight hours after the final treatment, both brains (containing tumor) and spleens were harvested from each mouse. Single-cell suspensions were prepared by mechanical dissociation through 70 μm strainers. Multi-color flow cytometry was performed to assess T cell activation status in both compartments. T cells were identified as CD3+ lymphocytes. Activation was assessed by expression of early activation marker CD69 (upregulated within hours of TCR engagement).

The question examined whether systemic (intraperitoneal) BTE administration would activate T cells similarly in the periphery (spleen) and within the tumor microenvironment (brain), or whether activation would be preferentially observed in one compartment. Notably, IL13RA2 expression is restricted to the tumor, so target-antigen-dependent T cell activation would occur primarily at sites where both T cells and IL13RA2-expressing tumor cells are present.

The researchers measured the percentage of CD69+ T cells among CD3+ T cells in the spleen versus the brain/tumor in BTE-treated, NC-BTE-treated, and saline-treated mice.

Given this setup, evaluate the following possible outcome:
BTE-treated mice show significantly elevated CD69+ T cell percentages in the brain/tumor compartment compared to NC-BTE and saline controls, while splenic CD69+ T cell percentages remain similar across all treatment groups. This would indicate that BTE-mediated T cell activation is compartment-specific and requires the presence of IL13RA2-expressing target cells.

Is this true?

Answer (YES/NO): YES